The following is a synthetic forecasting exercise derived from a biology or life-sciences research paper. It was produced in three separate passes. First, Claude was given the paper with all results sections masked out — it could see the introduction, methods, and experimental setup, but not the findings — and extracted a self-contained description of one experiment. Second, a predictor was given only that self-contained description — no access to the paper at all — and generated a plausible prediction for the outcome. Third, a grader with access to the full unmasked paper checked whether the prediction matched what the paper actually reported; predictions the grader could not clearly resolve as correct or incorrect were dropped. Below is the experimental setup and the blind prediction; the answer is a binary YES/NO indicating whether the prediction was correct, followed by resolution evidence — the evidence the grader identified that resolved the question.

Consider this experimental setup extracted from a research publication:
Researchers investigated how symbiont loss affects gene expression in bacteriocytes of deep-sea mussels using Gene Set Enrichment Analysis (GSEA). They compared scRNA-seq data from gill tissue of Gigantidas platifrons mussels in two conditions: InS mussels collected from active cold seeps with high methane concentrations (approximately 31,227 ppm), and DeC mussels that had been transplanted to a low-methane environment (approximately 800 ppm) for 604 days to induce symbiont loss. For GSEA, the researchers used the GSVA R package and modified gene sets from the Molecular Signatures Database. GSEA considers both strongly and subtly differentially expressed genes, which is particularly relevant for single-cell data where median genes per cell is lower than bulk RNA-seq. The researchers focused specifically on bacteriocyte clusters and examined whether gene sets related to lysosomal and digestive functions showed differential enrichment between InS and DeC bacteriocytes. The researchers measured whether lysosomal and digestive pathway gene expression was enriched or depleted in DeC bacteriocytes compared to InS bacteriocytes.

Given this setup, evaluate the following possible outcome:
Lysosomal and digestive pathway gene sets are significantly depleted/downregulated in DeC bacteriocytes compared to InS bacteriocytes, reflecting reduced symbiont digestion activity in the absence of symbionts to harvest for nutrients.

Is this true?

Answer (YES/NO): YES